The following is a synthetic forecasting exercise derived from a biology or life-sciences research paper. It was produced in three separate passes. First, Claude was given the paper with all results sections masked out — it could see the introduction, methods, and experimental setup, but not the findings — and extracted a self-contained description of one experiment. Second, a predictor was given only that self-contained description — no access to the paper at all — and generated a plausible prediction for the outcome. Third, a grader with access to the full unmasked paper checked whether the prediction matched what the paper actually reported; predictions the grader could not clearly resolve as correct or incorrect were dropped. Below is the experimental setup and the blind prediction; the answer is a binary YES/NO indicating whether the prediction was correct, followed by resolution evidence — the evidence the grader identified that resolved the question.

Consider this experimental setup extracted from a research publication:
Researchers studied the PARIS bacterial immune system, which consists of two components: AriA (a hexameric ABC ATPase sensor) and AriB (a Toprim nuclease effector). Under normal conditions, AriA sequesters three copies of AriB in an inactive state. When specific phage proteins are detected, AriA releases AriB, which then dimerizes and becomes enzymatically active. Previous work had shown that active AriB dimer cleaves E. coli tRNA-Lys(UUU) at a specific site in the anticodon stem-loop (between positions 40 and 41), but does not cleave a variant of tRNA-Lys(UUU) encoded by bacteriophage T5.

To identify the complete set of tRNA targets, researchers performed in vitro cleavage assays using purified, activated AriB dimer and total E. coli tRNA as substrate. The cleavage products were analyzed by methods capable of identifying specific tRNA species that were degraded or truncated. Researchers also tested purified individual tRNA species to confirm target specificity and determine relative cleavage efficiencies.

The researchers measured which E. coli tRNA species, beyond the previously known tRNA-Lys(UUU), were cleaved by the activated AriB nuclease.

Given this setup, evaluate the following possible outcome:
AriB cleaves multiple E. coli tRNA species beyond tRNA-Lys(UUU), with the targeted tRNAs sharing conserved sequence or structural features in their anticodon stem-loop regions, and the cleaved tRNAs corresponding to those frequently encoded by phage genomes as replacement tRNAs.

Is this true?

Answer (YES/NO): YES